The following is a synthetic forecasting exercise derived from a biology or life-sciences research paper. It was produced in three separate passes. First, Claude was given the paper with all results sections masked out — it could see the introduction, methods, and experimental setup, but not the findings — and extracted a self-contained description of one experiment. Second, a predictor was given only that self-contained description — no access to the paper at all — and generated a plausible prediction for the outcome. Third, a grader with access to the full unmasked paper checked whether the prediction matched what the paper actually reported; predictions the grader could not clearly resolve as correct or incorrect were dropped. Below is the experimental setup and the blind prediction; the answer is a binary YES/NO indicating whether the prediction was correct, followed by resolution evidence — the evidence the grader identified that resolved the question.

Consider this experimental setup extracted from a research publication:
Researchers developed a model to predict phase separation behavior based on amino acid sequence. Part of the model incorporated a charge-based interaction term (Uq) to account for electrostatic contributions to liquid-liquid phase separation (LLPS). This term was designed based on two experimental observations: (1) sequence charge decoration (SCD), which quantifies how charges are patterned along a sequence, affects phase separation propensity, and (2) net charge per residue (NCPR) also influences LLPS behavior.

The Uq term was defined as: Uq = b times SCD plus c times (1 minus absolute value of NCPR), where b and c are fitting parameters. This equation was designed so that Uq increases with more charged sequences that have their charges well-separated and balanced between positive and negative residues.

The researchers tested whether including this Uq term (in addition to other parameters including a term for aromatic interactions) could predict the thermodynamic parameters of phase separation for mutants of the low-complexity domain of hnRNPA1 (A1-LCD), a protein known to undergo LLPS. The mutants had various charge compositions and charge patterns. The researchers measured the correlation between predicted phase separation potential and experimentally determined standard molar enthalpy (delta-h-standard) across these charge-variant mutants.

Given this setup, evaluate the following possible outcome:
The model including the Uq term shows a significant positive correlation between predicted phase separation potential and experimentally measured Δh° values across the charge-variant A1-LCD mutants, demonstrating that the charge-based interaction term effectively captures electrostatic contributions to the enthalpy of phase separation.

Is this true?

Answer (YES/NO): YES